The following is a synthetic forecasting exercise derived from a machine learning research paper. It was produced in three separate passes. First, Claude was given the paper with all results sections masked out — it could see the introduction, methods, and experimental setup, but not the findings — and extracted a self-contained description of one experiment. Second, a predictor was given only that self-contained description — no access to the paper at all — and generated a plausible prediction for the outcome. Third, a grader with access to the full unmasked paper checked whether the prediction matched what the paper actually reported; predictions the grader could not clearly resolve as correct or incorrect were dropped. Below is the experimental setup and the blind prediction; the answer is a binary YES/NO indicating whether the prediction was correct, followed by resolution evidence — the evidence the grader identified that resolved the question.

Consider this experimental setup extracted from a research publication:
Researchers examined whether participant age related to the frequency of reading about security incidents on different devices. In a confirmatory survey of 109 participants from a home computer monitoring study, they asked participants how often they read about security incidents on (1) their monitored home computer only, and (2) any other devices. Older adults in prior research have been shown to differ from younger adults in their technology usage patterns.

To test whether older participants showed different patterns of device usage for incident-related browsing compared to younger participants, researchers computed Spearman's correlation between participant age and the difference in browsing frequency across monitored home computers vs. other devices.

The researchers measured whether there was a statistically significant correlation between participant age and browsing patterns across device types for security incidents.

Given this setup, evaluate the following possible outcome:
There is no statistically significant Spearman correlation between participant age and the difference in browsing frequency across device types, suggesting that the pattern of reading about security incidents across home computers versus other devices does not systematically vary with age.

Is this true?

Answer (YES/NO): YES